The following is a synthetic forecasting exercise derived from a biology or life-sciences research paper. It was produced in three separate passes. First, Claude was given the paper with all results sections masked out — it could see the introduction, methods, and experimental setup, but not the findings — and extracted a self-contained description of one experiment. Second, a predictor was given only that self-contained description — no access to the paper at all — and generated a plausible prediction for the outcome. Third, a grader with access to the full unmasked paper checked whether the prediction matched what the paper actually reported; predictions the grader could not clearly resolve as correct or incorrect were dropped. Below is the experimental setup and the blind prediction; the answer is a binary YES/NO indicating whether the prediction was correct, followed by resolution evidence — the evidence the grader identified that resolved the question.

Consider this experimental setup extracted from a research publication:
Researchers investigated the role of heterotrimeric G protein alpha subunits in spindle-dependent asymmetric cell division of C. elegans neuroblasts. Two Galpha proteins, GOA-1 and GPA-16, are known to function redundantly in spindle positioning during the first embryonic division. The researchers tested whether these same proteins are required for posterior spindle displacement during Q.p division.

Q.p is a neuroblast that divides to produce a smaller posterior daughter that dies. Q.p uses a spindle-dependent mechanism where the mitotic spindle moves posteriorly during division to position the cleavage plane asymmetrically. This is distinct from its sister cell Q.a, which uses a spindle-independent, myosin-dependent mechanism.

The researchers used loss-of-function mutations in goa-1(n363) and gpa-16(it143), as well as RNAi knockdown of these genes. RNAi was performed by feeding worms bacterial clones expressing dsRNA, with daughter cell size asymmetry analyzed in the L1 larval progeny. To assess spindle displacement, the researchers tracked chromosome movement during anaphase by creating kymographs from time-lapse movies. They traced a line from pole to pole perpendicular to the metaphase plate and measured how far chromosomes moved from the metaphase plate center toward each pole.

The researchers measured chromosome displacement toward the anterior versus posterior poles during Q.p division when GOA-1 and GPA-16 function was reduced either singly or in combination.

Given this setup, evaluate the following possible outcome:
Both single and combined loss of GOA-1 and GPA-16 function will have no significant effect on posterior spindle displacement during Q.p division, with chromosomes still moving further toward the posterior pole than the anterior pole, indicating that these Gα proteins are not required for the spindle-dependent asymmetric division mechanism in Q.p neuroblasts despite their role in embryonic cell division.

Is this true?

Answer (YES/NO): NO